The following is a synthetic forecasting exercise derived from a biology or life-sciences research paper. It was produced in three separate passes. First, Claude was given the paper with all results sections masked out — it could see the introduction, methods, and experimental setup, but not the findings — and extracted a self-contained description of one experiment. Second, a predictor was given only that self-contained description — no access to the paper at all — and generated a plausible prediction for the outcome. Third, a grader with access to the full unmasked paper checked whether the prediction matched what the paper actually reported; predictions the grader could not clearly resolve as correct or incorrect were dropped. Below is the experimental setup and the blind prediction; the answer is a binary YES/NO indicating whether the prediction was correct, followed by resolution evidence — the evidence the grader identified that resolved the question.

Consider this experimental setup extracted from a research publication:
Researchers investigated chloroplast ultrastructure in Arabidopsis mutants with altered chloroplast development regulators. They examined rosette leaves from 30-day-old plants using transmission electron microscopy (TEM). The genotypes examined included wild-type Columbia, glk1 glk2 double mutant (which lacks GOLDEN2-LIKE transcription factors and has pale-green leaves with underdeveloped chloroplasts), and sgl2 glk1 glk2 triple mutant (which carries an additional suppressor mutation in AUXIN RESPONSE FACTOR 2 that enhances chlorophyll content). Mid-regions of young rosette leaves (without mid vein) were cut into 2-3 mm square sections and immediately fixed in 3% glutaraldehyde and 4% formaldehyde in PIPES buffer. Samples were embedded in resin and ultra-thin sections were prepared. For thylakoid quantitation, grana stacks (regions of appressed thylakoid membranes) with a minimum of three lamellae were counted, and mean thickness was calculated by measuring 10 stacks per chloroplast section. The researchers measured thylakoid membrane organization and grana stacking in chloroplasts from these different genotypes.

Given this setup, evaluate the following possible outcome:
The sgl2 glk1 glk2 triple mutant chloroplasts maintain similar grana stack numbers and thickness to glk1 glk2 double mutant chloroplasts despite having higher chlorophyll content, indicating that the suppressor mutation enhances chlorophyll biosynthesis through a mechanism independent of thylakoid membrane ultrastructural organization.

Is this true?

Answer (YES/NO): NO